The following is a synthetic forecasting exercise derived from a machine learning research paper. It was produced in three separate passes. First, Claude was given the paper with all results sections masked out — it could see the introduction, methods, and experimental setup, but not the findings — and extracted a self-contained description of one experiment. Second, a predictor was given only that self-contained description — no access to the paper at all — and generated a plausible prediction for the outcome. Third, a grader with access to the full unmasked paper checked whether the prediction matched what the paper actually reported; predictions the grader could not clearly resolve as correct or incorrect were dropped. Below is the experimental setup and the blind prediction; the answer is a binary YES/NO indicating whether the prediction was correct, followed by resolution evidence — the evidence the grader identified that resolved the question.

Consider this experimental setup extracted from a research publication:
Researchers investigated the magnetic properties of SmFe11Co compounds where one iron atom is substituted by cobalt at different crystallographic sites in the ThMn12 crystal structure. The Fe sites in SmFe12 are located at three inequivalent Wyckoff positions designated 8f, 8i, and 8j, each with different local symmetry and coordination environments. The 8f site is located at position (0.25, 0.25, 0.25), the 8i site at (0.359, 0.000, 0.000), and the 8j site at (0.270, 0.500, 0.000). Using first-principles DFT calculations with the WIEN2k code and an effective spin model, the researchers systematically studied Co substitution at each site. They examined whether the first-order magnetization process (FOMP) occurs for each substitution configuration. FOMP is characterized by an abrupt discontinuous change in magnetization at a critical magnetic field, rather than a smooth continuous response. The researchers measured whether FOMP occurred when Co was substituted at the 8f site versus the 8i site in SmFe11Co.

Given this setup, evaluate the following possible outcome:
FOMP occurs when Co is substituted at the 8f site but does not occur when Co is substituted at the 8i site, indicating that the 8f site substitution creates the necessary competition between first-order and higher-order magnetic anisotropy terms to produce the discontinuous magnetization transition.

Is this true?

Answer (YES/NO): YES